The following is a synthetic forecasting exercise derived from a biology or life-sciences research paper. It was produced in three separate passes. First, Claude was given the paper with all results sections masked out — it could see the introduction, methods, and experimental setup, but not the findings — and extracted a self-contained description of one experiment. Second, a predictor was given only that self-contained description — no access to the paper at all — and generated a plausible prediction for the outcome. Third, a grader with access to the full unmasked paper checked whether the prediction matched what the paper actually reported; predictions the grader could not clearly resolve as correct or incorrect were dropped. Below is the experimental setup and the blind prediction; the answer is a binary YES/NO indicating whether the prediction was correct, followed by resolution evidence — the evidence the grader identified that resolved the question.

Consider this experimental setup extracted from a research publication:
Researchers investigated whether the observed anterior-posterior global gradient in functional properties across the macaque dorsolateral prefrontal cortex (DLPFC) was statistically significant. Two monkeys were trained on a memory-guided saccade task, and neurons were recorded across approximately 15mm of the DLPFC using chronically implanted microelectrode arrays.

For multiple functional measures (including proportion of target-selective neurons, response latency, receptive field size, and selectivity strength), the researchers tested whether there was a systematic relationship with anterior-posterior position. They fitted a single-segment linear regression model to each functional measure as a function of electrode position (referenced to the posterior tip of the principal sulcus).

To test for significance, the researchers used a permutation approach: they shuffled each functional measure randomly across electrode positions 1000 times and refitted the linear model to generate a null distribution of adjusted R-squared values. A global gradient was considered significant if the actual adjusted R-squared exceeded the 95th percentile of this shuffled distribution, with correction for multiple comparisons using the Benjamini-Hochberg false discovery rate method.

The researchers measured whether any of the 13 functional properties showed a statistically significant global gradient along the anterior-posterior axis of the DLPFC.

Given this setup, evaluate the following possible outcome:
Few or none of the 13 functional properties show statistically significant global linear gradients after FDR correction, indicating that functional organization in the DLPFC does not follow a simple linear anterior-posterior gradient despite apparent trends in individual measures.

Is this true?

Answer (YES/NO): NO